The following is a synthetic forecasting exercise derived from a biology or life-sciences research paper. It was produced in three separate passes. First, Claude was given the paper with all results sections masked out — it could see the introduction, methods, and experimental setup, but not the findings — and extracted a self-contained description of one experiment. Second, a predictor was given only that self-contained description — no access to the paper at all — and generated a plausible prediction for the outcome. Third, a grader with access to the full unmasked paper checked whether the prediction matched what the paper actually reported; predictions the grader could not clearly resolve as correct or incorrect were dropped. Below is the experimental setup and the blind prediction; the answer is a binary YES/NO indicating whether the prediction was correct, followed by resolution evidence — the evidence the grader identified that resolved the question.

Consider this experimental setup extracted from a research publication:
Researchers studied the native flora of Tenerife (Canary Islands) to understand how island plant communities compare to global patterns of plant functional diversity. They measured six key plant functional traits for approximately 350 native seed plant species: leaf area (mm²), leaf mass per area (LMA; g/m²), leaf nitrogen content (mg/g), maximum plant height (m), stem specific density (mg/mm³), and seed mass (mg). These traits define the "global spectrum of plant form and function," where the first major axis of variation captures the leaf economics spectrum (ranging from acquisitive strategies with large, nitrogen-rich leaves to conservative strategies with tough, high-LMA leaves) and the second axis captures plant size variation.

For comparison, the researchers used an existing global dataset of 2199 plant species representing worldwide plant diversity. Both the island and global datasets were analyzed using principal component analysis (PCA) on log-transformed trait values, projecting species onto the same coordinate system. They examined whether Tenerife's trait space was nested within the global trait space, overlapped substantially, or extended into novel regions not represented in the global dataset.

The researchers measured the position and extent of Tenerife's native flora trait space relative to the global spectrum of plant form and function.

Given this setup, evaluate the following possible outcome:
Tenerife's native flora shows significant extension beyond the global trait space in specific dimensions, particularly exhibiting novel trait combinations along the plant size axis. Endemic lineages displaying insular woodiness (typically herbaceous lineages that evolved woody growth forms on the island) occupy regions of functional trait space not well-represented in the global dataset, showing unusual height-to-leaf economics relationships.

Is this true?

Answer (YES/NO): NO